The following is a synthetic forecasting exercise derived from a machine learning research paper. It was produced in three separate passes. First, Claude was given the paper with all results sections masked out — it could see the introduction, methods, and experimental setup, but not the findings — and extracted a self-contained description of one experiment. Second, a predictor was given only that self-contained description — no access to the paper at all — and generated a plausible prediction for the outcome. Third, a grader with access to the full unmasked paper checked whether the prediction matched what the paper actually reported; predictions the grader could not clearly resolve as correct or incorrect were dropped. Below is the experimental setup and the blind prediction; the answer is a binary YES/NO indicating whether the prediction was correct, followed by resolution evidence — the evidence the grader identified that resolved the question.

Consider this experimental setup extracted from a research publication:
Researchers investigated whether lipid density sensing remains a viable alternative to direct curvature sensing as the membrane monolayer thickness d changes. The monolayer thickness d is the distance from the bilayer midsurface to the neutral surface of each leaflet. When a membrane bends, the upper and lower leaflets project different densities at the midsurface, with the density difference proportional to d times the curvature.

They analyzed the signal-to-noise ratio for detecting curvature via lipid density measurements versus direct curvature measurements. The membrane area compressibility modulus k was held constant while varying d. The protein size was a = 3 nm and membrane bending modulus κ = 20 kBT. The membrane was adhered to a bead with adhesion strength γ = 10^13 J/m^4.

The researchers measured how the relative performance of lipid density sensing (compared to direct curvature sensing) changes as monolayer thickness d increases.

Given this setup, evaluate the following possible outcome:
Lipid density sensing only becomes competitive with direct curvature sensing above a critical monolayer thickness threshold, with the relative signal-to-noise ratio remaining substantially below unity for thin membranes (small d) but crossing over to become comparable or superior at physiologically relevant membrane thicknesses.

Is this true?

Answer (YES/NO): NO